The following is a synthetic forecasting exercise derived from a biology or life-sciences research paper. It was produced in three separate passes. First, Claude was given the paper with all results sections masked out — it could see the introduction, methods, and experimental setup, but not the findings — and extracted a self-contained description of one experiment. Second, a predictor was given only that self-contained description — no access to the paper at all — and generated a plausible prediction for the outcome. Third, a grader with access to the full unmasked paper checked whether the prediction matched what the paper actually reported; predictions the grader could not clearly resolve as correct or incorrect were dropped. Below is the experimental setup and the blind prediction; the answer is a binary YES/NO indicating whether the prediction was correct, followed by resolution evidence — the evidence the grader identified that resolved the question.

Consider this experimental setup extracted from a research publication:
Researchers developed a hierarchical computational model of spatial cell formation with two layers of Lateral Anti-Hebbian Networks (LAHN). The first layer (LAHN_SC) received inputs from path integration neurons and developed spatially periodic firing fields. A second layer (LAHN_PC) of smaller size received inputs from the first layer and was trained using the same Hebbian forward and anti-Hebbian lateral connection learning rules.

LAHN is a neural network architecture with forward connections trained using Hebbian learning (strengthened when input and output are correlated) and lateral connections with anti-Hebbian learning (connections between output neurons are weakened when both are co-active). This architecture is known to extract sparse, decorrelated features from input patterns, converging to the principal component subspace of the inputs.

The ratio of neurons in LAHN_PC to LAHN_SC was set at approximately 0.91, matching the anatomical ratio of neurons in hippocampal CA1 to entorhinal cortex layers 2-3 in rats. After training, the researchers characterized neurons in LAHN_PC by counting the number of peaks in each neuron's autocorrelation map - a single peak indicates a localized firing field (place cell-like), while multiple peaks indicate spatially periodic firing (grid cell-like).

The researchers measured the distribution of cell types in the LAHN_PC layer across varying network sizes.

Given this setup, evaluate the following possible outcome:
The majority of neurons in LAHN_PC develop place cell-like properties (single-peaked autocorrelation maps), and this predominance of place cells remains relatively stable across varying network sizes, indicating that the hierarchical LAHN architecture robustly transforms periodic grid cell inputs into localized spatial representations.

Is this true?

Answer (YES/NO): NO